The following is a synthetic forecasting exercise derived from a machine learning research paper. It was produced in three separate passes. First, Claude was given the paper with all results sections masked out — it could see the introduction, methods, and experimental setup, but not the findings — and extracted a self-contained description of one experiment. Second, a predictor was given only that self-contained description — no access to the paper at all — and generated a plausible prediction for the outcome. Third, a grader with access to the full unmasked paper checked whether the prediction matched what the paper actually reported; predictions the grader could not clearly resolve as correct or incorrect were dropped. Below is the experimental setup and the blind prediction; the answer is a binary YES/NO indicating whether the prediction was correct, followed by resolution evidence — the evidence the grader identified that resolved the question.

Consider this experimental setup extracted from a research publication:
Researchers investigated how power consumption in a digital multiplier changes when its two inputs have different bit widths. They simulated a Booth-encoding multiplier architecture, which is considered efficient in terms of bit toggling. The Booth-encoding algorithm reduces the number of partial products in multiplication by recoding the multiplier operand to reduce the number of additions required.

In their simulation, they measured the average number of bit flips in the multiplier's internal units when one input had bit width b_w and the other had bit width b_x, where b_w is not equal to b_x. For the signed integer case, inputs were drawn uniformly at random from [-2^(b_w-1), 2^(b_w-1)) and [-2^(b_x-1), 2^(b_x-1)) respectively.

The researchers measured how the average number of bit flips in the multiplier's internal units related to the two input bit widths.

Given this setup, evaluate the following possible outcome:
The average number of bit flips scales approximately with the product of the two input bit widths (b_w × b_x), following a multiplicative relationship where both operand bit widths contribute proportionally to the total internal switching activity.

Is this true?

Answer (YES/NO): NO